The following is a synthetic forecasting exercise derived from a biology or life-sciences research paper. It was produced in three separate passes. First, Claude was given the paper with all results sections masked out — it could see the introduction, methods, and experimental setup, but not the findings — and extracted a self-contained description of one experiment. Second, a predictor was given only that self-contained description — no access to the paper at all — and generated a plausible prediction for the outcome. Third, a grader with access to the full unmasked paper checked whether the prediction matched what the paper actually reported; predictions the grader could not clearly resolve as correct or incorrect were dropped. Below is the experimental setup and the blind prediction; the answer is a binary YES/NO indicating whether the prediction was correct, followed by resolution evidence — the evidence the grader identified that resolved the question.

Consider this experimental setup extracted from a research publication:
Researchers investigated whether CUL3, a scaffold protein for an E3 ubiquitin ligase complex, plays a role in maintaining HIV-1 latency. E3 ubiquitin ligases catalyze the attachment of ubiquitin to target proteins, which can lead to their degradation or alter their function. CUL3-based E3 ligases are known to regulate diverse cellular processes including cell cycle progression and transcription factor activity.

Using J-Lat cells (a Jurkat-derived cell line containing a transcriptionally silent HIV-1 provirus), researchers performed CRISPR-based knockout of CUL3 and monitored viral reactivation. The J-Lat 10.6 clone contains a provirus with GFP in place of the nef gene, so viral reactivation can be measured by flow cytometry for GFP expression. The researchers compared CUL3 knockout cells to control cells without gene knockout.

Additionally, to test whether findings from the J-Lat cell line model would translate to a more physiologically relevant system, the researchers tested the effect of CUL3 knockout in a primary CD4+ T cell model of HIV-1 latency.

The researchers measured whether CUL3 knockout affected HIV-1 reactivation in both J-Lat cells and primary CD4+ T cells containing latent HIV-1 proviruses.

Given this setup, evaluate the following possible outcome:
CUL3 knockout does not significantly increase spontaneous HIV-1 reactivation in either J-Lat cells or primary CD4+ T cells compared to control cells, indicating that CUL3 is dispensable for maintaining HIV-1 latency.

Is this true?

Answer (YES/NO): NO